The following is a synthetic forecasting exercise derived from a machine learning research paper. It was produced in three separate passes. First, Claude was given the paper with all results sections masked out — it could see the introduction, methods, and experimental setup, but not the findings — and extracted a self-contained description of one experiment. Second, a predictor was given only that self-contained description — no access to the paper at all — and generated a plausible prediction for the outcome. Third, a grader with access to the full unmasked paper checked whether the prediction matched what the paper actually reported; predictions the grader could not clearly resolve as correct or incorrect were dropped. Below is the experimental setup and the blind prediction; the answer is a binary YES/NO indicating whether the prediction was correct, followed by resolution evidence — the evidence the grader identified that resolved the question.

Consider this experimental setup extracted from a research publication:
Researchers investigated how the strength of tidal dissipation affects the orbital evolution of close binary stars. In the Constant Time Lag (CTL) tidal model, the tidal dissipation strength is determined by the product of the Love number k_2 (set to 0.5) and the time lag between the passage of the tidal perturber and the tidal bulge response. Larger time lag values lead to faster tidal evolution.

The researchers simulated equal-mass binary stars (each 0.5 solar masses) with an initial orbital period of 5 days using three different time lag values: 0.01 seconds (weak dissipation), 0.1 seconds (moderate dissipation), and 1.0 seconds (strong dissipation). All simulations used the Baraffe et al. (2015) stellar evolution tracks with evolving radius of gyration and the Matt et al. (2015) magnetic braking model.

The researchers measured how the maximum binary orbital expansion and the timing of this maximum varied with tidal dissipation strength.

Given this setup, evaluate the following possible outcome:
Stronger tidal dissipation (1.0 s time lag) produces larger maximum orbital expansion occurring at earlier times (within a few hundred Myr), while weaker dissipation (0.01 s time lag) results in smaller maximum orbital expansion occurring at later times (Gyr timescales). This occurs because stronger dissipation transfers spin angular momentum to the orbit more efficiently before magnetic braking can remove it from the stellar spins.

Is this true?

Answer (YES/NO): NO